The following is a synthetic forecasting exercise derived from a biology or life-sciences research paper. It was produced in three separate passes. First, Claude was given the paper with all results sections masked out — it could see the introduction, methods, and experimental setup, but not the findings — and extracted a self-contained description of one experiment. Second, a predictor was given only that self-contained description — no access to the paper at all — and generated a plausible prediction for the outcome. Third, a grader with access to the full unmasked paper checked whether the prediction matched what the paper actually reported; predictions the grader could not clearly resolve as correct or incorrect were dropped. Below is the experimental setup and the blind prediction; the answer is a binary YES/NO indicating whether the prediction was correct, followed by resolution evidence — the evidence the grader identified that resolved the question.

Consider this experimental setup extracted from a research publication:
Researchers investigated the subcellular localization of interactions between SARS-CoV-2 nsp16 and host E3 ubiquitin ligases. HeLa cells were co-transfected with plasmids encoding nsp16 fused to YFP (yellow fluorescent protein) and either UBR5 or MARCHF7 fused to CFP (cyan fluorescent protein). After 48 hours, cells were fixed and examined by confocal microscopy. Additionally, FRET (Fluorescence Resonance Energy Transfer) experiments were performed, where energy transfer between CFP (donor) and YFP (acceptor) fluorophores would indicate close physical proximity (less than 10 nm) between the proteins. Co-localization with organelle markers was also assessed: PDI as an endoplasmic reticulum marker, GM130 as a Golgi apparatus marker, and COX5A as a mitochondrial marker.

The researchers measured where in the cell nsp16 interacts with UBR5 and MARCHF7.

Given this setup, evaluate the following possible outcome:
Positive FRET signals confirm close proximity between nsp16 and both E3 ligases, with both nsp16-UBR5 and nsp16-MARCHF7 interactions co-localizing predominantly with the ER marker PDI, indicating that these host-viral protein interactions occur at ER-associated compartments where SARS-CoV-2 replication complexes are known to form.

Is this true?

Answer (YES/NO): YES